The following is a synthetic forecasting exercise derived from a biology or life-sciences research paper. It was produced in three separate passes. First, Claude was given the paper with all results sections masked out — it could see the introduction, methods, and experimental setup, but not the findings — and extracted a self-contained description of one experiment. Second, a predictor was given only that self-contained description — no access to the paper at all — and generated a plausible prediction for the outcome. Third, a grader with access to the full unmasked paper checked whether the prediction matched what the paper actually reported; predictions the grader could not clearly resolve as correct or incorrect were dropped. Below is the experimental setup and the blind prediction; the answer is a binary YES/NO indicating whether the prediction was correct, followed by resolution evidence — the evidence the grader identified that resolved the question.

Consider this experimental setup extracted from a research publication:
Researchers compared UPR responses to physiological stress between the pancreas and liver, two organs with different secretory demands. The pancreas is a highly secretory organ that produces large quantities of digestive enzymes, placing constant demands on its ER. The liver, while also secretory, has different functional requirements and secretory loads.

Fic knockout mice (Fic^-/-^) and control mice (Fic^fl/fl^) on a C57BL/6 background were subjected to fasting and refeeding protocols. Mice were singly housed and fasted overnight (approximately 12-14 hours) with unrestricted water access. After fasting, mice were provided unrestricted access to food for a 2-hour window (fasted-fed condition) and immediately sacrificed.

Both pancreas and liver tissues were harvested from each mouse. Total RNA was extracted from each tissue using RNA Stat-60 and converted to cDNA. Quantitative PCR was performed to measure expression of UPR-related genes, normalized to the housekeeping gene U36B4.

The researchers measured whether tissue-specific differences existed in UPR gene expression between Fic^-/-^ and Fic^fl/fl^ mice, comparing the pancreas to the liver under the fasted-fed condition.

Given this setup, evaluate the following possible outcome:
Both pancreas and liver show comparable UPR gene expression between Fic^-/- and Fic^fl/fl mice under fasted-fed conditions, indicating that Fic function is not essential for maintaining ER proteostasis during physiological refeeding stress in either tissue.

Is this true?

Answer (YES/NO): NO